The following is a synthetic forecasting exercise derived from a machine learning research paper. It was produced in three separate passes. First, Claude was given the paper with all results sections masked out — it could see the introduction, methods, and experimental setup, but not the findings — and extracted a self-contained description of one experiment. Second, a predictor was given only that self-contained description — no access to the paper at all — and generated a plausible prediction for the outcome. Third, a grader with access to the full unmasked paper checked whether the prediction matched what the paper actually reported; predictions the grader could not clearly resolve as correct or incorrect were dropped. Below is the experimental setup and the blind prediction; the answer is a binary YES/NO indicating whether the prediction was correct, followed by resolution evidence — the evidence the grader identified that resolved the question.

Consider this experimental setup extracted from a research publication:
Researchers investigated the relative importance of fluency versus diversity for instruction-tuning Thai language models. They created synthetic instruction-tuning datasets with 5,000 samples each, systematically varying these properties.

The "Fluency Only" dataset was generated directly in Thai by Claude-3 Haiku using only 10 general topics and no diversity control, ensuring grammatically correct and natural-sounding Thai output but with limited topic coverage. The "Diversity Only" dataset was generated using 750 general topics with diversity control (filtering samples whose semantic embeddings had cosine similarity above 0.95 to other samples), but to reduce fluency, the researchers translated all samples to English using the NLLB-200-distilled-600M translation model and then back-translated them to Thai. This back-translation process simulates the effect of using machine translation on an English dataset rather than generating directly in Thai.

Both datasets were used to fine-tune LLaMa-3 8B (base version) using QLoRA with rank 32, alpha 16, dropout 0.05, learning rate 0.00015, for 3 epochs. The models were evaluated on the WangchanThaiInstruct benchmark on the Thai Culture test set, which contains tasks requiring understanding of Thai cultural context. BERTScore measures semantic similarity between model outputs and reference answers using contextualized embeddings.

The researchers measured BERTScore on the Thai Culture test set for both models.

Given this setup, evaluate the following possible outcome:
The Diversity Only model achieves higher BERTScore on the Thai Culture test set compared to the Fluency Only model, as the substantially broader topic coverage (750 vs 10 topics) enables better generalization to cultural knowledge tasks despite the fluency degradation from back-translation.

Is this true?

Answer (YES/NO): NO